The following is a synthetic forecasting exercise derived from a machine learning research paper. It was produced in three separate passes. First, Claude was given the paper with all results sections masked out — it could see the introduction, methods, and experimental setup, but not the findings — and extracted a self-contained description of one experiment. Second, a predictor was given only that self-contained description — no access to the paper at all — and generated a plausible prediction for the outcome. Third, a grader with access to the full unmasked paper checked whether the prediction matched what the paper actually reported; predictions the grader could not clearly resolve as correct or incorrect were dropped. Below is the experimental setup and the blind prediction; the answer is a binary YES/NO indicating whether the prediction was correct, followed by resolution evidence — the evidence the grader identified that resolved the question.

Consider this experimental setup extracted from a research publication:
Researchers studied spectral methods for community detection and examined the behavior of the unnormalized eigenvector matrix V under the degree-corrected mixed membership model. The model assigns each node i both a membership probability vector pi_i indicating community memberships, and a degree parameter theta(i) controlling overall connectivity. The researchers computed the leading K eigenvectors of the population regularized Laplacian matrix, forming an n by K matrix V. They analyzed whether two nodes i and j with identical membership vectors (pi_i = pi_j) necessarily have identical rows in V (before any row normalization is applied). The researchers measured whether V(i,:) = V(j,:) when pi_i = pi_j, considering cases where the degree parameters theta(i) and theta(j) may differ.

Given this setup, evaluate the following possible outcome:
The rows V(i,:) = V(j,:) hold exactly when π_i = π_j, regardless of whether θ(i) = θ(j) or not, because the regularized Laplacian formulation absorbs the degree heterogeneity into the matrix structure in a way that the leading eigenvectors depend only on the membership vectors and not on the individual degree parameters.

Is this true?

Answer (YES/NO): NO